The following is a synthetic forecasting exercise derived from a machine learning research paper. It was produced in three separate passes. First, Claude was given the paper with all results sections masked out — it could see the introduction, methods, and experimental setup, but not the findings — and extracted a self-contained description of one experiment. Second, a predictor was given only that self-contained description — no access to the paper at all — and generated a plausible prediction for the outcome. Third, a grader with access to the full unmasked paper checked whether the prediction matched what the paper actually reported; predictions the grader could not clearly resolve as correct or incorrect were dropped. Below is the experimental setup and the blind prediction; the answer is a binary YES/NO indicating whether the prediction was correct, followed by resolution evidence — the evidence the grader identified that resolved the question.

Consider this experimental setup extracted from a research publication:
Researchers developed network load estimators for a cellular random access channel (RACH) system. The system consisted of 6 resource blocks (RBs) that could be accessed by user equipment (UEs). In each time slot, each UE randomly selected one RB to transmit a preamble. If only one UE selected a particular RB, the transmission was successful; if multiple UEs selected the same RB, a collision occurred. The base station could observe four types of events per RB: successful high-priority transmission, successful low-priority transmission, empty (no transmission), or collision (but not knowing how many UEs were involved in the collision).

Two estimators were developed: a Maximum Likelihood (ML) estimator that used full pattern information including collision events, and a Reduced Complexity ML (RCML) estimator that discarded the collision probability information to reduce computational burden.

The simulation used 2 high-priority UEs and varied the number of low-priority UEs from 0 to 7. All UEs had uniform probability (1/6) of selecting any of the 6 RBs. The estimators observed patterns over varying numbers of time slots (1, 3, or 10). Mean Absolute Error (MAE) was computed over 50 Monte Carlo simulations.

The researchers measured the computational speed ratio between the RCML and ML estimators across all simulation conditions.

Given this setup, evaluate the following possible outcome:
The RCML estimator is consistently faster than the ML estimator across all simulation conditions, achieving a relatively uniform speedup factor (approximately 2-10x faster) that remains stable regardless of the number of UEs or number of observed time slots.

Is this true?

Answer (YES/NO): NO